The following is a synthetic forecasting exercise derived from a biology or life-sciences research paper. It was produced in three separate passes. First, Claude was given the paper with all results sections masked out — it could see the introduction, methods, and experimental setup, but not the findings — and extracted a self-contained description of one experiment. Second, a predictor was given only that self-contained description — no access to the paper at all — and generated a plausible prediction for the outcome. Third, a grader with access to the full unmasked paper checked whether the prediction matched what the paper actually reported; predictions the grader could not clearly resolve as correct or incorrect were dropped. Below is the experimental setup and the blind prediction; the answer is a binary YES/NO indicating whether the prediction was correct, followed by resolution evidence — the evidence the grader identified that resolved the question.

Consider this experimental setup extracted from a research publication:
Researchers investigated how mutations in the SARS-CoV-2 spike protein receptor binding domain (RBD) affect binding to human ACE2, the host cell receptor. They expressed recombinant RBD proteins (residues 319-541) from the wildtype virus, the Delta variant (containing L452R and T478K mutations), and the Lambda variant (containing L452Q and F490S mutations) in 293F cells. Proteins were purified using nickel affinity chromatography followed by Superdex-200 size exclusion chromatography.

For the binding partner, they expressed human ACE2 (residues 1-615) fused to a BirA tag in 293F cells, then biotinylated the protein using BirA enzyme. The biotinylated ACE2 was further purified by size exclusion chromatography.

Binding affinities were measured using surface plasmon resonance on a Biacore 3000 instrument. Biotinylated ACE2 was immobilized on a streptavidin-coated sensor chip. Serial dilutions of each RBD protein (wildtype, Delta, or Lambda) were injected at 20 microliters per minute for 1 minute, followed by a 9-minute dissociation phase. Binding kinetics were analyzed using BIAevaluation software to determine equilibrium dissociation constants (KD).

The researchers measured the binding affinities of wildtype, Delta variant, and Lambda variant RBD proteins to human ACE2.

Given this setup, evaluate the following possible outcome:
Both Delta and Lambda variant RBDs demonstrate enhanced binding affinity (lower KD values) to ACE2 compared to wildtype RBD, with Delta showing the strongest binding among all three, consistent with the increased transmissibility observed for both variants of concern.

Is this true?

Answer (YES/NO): NO